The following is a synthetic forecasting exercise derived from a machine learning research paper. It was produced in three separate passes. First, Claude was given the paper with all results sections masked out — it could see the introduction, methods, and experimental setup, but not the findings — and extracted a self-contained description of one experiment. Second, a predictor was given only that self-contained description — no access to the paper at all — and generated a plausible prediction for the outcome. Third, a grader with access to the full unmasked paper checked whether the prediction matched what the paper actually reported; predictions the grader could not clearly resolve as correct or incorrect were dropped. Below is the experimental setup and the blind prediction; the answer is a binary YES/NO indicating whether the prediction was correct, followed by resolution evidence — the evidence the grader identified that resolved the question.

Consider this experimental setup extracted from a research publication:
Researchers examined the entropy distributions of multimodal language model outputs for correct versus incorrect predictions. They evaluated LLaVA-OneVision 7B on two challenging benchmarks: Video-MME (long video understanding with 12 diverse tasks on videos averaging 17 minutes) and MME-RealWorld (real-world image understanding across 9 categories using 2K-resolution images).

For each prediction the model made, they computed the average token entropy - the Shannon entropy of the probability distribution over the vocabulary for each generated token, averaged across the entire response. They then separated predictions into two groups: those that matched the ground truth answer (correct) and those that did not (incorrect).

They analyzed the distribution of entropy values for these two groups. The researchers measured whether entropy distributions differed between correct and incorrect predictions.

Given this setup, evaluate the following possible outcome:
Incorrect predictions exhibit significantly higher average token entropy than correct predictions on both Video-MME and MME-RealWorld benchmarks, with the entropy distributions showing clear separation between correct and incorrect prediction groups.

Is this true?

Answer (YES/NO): YES